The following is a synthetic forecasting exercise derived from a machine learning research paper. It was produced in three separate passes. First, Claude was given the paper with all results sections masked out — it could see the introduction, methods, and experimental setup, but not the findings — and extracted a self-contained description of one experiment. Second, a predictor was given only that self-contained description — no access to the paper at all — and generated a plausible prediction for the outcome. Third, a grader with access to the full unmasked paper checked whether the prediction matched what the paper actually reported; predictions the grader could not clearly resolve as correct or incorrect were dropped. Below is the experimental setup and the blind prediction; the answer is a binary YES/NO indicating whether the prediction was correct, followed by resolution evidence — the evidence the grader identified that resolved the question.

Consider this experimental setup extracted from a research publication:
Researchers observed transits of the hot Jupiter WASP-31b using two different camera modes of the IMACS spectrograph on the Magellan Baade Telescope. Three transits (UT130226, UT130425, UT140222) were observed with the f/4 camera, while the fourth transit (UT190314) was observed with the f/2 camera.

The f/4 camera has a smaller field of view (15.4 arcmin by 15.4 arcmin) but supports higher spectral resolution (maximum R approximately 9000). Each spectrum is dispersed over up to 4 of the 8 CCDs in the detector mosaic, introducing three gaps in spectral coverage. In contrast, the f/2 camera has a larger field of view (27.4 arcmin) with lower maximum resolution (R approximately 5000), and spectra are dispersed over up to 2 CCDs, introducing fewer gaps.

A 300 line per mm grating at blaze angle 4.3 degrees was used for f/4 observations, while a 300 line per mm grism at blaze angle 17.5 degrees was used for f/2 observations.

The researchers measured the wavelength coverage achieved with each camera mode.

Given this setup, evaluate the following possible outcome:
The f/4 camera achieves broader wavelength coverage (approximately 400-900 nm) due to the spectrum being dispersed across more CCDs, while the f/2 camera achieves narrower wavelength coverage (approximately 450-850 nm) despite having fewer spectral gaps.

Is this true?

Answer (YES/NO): NO